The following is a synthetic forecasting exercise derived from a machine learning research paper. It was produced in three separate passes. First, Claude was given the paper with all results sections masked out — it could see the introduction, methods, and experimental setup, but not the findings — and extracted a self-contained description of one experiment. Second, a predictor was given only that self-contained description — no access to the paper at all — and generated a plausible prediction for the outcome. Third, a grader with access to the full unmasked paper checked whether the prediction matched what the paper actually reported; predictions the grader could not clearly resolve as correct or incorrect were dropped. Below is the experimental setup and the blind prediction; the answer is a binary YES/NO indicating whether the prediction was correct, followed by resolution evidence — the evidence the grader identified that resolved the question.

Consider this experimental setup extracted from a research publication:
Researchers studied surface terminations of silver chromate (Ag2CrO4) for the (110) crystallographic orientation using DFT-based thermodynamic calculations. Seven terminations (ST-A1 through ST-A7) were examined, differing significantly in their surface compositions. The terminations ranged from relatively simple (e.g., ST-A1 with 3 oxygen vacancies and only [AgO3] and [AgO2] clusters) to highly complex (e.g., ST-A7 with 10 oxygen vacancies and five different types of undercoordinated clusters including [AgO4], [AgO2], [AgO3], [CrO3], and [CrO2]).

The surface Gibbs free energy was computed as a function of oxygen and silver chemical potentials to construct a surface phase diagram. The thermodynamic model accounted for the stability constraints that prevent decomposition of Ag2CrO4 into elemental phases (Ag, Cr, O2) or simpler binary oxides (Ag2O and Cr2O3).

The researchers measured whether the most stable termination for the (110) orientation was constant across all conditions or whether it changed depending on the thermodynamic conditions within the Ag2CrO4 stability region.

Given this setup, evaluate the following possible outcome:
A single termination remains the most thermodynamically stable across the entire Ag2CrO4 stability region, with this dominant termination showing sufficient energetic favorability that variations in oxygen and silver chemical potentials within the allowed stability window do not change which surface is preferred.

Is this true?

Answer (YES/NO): NO